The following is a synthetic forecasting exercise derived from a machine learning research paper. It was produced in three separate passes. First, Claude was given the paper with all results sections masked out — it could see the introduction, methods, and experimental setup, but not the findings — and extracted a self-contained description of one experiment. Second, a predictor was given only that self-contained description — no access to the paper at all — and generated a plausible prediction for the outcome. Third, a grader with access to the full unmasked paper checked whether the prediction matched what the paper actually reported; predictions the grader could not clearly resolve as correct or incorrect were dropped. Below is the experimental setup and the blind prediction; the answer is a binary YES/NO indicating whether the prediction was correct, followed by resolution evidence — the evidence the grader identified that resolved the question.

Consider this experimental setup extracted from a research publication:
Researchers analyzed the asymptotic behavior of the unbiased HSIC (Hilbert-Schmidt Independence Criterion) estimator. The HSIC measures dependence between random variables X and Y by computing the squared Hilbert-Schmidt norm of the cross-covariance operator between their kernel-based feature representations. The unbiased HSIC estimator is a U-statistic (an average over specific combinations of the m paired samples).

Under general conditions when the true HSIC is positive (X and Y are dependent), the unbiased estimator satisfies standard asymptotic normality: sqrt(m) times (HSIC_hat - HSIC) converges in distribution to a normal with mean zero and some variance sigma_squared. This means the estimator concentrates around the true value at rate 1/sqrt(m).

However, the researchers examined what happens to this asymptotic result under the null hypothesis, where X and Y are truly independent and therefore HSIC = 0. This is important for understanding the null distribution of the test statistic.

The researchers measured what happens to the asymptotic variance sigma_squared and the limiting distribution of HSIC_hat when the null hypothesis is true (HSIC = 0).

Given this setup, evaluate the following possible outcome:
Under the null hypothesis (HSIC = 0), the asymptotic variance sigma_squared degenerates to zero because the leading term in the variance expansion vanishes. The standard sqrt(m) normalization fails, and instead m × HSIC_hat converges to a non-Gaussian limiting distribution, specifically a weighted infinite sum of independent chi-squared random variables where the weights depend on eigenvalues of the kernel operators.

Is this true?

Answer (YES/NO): YES